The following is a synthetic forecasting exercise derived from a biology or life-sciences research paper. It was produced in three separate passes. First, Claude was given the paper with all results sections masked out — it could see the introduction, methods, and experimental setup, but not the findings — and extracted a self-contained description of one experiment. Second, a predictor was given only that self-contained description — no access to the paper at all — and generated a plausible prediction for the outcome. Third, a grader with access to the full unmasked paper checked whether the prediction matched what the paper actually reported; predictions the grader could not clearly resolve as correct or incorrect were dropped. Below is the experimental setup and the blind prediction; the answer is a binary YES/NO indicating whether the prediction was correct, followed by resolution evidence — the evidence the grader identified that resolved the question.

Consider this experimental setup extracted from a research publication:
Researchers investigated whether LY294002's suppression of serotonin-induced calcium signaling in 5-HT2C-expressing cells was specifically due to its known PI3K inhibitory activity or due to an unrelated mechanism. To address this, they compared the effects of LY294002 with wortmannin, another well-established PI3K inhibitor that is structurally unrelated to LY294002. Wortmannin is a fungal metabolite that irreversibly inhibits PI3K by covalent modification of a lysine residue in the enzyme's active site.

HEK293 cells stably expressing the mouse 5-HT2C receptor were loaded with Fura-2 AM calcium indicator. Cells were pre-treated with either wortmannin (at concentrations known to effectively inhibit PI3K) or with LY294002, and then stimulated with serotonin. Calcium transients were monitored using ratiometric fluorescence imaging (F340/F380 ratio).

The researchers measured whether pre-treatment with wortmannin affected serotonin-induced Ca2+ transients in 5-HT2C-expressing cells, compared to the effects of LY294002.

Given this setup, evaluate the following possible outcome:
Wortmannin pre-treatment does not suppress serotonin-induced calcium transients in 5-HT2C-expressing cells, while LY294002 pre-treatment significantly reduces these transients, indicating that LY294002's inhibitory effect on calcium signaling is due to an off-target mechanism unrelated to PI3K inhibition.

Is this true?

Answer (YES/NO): YES